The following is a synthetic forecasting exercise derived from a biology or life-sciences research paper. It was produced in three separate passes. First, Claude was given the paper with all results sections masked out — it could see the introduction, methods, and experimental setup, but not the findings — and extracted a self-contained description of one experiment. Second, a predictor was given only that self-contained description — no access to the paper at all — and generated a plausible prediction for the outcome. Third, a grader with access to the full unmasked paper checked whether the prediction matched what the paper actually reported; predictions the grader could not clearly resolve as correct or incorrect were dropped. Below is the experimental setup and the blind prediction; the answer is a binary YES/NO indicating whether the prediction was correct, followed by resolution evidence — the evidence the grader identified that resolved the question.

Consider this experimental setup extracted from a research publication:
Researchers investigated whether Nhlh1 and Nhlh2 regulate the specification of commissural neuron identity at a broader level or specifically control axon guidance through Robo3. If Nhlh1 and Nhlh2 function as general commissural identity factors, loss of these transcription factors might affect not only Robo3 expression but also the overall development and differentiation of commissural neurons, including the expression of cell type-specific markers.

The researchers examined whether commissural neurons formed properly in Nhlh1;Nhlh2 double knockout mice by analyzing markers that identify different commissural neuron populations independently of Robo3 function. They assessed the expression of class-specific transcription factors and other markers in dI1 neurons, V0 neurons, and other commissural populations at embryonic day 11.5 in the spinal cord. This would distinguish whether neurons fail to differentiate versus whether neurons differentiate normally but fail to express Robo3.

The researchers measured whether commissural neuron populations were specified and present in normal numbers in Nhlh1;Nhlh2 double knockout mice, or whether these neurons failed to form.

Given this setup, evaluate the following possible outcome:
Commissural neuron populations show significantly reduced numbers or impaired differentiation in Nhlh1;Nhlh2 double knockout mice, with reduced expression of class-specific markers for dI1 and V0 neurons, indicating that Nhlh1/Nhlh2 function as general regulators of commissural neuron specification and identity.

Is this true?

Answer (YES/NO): NO